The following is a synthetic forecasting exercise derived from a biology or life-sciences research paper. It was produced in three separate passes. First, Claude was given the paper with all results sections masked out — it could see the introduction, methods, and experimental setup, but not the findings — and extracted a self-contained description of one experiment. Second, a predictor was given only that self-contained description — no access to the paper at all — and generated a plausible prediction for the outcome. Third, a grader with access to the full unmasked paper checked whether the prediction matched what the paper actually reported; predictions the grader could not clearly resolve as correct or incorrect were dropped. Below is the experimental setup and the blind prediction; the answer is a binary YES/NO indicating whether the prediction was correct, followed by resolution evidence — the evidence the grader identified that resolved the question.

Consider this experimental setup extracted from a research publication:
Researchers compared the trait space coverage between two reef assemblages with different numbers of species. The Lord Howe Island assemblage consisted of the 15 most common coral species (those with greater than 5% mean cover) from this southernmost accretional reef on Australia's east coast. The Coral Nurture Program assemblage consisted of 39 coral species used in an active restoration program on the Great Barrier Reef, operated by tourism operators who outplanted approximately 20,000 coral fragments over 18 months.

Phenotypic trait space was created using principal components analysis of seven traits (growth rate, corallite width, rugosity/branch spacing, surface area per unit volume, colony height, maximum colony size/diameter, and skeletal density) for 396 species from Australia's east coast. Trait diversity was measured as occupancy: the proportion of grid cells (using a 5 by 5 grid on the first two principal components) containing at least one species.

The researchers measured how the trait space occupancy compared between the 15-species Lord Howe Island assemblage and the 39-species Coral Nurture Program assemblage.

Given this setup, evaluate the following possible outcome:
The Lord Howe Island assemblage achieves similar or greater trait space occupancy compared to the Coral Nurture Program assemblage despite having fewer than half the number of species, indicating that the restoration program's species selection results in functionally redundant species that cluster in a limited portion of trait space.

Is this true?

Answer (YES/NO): YES